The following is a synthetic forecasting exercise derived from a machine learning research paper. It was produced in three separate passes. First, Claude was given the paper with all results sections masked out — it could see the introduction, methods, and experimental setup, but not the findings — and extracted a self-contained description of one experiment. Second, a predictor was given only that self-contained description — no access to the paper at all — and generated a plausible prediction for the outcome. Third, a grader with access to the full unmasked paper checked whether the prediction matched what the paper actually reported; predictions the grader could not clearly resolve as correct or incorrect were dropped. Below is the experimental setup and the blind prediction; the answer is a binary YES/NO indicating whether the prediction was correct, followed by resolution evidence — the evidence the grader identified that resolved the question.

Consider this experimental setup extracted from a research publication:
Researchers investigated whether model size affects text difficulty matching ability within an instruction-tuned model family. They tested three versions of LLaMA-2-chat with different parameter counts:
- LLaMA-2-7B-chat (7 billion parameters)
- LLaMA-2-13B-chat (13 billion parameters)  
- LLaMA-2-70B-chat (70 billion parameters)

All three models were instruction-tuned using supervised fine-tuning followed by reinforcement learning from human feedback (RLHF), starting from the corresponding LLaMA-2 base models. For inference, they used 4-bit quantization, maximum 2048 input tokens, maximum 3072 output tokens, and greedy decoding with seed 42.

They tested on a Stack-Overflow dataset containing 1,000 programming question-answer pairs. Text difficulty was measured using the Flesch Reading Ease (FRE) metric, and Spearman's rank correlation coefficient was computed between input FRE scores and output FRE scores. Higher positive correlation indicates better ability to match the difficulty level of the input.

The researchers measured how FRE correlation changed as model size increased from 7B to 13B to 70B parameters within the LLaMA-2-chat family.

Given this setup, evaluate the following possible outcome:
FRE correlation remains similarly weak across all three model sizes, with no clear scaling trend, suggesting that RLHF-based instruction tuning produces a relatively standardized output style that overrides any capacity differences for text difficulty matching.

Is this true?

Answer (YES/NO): NO